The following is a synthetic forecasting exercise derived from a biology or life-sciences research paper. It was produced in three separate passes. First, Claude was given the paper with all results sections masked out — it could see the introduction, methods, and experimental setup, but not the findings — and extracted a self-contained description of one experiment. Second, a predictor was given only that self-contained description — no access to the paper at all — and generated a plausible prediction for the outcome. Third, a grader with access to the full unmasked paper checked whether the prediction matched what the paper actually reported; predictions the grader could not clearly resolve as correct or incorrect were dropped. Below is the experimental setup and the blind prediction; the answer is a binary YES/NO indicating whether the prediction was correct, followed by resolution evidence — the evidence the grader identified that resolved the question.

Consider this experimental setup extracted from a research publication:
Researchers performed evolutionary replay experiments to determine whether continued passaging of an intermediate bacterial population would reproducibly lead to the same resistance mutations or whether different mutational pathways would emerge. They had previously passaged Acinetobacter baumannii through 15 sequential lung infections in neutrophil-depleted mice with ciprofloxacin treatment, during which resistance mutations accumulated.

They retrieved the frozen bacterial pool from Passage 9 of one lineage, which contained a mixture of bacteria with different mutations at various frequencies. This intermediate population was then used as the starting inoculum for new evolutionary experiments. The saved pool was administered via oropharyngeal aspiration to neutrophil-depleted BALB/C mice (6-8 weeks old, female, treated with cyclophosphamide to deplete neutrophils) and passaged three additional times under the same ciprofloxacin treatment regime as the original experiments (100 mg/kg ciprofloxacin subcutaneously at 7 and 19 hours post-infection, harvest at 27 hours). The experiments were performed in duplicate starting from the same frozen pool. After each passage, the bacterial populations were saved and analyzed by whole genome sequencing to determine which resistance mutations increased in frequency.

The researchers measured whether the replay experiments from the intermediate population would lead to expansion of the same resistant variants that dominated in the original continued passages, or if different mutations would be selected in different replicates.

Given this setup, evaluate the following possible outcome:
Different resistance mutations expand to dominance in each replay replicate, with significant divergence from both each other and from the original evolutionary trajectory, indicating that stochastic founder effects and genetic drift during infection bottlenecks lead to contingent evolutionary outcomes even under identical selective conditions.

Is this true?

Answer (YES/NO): NO